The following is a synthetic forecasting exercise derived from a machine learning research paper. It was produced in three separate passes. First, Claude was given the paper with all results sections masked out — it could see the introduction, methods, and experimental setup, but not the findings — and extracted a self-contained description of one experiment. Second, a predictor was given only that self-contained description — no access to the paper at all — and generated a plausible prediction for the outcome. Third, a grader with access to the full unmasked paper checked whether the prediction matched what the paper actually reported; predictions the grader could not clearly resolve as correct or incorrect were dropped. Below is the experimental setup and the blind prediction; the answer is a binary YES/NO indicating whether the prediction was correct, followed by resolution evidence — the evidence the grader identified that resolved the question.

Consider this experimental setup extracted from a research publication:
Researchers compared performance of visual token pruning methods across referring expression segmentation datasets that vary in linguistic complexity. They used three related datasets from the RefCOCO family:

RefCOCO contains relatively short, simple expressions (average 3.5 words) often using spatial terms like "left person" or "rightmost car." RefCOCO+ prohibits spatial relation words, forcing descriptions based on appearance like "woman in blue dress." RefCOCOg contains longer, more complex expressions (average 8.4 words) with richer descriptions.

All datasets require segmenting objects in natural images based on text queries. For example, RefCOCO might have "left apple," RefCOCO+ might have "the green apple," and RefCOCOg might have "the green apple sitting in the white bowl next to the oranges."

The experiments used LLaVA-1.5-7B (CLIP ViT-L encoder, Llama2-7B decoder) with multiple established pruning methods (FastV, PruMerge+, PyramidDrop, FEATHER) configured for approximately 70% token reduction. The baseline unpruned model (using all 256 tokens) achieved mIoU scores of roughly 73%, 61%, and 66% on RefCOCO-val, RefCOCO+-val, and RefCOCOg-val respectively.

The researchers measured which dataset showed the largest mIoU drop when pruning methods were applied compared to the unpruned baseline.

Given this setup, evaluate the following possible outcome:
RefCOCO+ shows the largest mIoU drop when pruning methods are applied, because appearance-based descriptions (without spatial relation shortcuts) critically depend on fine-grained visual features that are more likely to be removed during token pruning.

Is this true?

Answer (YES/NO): NO